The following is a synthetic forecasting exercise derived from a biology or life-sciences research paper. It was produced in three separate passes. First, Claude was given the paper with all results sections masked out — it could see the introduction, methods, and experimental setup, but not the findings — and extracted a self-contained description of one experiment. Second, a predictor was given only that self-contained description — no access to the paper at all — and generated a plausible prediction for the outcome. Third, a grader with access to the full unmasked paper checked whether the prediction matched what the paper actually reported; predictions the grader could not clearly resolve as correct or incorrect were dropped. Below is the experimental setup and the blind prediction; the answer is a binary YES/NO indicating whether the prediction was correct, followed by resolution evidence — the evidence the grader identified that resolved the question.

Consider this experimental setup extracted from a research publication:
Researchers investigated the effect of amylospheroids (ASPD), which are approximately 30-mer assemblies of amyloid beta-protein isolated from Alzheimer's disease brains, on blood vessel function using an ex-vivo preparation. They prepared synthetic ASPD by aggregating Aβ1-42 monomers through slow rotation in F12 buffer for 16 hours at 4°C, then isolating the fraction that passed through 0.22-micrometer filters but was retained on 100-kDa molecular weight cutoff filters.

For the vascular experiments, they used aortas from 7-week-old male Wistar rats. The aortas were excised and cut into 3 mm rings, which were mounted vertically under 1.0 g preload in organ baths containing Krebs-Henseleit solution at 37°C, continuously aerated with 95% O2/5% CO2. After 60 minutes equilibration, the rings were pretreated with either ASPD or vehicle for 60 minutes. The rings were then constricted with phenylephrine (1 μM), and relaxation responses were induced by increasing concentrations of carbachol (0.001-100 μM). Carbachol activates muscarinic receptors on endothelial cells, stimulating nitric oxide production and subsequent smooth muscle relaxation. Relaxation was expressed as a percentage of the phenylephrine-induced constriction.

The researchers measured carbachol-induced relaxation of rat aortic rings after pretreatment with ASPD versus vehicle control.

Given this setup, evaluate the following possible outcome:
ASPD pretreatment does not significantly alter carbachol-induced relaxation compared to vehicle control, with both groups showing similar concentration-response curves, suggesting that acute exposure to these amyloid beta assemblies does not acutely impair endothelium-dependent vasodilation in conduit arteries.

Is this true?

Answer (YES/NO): NO